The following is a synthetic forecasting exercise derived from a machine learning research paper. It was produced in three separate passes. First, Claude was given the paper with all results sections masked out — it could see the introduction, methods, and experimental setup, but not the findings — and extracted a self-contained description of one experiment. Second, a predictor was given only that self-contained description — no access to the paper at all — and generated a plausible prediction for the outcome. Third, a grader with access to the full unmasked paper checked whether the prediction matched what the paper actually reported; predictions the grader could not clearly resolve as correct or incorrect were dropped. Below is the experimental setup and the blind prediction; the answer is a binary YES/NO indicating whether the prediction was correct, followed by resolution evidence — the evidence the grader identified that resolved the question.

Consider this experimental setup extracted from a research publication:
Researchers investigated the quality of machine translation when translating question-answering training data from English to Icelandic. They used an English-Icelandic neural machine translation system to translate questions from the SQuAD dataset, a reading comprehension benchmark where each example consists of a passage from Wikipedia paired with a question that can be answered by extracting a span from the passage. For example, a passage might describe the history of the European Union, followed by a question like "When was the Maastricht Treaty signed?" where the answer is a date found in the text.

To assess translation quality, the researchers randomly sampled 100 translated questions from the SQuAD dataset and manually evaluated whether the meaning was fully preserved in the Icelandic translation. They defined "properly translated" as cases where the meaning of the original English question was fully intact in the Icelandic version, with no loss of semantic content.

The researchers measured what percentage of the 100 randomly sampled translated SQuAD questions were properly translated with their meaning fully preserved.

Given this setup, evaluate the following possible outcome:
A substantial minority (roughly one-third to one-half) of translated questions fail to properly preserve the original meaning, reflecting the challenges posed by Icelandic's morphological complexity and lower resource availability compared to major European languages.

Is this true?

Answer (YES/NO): NO